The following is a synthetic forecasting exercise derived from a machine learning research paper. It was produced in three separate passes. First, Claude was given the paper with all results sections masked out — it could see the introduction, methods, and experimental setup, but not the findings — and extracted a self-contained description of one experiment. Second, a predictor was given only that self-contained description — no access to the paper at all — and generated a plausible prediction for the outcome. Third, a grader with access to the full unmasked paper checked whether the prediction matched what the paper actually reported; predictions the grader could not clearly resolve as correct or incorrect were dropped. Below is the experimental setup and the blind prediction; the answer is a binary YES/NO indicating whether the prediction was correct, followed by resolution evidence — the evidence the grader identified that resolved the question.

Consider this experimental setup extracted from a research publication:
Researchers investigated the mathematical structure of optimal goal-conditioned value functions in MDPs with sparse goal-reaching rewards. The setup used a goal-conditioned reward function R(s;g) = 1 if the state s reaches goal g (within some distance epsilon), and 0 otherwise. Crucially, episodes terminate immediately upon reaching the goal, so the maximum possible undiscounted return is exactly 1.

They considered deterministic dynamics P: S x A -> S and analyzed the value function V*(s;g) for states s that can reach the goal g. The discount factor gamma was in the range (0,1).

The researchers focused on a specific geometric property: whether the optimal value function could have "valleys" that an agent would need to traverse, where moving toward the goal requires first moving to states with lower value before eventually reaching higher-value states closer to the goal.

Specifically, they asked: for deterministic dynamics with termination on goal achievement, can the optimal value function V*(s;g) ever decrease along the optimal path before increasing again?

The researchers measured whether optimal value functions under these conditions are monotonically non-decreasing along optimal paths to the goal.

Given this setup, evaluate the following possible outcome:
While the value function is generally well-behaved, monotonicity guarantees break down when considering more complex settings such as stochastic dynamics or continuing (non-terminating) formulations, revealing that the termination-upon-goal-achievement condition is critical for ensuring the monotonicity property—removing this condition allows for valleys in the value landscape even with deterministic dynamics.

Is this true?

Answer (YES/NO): NO